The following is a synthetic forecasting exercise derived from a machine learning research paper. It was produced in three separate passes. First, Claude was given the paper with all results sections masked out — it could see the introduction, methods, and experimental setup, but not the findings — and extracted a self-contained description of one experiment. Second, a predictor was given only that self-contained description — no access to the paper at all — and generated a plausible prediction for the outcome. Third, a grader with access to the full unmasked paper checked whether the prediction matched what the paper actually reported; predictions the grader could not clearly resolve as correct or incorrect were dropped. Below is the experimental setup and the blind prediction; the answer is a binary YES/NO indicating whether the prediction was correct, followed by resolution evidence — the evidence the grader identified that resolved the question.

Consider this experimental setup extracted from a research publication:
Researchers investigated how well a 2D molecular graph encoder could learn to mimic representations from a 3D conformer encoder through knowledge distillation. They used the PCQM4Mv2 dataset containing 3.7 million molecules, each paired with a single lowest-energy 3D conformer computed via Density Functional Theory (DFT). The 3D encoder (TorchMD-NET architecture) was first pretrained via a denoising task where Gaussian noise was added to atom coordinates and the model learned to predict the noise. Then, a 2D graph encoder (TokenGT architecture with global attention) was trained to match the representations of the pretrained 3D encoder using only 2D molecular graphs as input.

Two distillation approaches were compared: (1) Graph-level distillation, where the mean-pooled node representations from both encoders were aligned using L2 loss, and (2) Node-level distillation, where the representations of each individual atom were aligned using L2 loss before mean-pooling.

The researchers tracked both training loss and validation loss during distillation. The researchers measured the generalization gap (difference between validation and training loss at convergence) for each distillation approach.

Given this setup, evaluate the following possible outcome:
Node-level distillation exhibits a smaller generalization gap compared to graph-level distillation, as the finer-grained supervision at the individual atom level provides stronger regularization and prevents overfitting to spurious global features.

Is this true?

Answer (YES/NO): YES